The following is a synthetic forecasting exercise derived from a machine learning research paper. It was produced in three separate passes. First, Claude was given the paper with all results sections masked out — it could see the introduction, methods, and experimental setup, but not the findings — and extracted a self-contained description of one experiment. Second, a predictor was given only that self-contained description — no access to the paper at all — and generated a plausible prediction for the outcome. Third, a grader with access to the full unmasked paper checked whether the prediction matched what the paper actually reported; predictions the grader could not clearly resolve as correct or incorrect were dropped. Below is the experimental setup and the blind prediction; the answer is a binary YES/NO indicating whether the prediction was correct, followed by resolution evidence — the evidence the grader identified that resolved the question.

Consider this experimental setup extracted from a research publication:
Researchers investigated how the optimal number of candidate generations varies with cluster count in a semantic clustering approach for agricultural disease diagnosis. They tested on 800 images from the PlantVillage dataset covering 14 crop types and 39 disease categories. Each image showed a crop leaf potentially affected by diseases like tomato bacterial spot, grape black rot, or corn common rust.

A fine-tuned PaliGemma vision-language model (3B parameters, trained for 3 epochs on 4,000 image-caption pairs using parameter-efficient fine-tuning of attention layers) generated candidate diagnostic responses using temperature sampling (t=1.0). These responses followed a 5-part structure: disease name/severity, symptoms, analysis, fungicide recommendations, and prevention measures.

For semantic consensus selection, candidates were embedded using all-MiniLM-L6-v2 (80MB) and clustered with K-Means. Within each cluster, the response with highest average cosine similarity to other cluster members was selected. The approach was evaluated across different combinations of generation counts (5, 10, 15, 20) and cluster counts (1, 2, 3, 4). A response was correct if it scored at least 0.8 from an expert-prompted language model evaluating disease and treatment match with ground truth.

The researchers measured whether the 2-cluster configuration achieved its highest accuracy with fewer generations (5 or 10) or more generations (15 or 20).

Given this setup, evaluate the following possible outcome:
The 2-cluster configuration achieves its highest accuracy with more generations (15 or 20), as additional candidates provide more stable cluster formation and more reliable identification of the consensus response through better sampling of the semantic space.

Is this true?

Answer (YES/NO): YES